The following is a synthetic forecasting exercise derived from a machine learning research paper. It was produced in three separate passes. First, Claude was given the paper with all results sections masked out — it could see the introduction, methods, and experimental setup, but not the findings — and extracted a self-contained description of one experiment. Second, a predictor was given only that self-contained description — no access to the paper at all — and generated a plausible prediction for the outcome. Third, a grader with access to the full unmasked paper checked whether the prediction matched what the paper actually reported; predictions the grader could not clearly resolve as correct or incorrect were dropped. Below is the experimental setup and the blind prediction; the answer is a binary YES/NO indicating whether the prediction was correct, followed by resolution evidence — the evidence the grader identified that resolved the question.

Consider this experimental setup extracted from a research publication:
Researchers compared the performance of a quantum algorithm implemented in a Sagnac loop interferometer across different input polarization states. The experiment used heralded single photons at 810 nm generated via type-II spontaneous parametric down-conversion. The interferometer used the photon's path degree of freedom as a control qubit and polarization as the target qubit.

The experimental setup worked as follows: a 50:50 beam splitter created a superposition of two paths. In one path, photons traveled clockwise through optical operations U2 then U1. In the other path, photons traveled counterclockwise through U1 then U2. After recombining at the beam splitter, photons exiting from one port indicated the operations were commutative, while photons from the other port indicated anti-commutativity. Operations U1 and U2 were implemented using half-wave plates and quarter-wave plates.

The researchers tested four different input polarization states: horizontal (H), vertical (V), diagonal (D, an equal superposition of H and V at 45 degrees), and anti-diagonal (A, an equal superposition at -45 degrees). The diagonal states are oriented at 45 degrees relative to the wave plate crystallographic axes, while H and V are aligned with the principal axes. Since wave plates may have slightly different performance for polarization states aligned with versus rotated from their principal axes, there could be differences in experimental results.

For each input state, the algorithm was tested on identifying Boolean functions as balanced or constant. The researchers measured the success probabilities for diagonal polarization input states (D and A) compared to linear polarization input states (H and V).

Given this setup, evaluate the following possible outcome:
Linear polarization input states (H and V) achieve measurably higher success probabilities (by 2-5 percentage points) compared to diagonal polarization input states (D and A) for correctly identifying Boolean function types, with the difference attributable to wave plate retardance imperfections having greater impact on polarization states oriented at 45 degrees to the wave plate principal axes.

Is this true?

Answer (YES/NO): NO